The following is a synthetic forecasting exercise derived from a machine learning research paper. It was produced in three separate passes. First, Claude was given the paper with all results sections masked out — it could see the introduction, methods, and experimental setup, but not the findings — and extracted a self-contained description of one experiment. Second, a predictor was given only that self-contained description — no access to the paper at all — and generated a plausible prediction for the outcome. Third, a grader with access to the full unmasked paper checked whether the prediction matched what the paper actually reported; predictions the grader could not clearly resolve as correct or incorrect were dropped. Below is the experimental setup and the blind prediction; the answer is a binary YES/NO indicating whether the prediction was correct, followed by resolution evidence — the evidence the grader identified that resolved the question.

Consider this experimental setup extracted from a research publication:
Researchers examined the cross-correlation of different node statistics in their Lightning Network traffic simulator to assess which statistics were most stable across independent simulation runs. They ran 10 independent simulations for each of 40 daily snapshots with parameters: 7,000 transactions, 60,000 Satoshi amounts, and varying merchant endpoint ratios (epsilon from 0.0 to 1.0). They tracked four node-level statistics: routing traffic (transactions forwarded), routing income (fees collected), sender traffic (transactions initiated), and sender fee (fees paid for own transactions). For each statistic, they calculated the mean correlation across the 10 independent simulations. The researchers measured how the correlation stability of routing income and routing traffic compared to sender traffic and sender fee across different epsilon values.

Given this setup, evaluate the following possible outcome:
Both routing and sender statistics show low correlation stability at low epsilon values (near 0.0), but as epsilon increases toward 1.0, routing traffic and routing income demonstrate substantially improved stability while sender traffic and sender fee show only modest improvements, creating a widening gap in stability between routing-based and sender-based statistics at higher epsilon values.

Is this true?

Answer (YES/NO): NO